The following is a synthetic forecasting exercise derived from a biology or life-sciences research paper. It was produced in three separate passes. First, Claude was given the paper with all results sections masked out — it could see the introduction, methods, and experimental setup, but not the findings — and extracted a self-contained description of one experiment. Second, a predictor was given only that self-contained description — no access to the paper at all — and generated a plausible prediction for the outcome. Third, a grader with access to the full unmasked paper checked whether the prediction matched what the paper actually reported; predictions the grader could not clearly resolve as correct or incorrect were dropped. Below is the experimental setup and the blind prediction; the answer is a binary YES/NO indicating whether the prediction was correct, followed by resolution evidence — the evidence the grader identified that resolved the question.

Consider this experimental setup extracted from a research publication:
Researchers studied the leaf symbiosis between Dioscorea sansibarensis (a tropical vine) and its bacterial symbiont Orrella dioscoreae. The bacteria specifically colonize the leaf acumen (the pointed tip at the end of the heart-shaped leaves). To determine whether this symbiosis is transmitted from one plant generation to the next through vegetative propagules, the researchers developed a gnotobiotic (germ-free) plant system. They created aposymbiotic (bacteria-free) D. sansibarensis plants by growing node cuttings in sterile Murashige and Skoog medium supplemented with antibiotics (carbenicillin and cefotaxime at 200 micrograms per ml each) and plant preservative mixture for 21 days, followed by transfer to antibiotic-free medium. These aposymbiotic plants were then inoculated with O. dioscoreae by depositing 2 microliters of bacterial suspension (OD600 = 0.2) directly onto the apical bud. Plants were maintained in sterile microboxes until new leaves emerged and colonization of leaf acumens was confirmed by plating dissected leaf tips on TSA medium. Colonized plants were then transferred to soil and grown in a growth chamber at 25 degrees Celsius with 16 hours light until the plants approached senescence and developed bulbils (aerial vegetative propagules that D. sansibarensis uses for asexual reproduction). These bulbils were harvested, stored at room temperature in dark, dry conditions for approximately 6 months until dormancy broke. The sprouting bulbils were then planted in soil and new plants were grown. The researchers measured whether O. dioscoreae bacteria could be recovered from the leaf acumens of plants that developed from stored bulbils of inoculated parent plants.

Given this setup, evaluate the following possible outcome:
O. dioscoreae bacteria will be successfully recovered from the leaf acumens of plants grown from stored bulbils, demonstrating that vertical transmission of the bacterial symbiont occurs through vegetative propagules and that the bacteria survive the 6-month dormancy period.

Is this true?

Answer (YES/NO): YES